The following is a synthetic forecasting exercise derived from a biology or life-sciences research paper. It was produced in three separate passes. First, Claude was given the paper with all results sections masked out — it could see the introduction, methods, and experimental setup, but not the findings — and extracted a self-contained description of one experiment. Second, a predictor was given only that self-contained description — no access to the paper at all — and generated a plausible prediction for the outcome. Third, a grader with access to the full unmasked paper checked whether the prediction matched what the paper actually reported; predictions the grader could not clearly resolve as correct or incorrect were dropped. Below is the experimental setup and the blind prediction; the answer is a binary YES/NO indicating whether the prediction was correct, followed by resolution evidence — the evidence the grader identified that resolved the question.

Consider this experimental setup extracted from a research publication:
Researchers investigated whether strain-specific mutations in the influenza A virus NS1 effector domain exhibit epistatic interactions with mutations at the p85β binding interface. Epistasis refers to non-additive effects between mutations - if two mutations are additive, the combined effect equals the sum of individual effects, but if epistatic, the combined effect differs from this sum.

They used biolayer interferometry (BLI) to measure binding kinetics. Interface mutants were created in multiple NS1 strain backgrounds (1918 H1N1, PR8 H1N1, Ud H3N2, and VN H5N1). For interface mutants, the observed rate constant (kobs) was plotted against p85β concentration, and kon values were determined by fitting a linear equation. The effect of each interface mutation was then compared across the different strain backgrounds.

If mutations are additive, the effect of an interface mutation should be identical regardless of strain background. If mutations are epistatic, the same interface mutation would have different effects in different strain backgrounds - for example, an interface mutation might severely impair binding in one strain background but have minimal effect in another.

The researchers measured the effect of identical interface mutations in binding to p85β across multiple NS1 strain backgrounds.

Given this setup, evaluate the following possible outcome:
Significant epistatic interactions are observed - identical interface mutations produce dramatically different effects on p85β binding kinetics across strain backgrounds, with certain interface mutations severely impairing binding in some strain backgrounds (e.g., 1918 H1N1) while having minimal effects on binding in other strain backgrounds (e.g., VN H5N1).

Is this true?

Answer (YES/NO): NO